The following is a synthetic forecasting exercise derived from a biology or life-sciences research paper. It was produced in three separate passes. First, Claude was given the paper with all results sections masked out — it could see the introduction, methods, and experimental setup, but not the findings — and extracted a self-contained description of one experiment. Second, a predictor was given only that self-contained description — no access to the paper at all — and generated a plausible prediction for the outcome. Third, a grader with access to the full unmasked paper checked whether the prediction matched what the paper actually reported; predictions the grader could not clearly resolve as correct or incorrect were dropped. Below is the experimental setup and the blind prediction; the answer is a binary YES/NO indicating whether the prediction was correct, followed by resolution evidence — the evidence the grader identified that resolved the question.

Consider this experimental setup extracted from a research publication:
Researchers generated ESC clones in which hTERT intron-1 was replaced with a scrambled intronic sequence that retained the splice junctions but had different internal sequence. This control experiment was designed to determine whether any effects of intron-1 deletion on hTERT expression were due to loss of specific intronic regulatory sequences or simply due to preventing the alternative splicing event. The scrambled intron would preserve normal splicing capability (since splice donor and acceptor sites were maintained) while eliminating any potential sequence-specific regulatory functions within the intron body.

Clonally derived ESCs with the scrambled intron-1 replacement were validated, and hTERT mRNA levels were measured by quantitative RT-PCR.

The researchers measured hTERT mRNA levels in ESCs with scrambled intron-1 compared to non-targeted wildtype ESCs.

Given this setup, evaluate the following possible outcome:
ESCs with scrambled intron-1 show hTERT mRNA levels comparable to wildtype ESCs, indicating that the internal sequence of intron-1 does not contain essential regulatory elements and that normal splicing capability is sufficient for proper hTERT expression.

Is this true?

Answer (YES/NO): YES